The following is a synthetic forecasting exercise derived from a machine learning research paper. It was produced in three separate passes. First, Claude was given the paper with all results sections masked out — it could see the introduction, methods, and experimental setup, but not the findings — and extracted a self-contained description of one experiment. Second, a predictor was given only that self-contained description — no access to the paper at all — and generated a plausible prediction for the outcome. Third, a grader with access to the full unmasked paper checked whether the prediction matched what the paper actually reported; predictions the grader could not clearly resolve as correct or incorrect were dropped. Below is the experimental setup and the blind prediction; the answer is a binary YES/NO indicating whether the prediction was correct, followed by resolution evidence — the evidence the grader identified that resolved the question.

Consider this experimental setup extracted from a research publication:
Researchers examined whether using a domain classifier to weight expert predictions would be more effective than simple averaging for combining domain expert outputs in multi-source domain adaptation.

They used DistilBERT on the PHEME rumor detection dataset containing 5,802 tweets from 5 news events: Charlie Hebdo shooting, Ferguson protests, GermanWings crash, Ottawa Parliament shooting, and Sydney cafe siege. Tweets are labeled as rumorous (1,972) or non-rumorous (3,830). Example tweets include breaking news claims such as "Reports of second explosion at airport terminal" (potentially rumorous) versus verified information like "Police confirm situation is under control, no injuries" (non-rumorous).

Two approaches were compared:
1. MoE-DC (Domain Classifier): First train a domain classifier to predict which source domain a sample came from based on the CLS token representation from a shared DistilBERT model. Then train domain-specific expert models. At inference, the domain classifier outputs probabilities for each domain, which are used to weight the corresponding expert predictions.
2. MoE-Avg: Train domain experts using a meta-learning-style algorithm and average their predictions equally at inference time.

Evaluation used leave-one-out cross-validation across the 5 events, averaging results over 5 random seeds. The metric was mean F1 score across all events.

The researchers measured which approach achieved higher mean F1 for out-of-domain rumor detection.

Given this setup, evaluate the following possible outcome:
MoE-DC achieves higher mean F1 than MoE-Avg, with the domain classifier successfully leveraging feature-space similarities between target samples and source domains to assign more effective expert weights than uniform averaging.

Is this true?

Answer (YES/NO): NO